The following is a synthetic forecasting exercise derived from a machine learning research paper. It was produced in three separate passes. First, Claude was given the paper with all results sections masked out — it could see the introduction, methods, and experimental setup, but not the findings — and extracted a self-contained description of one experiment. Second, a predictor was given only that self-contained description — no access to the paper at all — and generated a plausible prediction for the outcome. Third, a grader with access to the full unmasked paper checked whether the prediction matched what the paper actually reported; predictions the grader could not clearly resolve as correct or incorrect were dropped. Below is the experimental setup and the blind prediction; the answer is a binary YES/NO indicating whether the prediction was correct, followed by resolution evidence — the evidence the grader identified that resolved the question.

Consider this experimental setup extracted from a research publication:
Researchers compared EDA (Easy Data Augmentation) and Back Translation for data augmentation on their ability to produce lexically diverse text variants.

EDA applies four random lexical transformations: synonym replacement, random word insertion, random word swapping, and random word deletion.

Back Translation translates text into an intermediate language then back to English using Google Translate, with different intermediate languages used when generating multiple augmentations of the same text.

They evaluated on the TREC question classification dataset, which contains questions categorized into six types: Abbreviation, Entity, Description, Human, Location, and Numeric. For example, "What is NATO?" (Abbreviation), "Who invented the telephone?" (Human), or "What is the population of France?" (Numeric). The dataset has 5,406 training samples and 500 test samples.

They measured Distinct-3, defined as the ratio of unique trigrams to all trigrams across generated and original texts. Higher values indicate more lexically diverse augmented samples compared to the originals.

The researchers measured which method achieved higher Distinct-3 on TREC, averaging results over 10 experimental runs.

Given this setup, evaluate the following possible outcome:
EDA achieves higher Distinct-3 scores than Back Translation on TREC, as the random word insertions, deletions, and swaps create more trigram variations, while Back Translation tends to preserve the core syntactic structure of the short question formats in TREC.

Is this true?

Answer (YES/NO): NO